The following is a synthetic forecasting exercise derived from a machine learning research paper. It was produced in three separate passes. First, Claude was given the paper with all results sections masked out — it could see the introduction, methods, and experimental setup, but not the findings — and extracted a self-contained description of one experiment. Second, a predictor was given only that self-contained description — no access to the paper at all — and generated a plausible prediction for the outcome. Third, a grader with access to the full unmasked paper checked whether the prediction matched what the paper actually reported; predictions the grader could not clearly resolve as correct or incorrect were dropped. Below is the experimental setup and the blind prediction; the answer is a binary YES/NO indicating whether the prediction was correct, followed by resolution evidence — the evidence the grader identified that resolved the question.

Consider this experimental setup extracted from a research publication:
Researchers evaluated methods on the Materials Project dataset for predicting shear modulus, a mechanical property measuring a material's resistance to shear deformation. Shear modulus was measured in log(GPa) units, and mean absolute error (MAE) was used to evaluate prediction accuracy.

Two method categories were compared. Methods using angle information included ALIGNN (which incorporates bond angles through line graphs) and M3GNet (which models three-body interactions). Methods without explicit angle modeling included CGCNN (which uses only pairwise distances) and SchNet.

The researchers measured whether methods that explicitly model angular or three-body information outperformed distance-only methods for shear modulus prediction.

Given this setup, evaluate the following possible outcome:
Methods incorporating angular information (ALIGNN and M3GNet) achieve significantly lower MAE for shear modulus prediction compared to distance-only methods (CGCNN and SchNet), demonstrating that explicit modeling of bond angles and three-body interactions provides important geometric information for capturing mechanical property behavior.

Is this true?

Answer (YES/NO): NO